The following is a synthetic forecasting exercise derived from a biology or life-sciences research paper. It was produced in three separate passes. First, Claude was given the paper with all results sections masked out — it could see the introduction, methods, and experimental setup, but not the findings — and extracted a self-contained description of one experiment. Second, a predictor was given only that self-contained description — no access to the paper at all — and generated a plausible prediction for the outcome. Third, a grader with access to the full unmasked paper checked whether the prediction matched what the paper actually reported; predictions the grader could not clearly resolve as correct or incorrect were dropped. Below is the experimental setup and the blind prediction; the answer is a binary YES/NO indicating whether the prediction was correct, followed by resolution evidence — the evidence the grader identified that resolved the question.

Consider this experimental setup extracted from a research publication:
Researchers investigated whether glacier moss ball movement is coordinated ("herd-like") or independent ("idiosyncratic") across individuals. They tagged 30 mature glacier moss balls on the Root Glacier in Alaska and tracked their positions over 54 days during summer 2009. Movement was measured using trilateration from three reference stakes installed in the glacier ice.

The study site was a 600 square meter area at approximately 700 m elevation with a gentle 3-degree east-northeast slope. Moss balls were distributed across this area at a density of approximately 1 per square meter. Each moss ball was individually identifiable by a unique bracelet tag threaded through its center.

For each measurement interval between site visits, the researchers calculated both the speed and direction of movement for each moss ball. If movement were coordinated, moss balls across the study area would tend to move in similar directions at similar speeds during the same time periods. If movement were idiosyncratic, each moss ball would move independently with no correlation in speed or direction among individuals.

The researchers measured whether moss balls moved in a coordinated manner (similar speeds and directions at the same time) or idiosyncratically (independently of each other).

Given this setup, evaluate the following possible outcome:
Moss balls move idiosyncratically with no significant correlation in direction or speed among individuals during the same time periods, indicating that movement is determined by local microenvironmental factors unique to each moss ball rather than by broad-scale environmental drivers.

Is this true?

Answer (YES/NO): NO